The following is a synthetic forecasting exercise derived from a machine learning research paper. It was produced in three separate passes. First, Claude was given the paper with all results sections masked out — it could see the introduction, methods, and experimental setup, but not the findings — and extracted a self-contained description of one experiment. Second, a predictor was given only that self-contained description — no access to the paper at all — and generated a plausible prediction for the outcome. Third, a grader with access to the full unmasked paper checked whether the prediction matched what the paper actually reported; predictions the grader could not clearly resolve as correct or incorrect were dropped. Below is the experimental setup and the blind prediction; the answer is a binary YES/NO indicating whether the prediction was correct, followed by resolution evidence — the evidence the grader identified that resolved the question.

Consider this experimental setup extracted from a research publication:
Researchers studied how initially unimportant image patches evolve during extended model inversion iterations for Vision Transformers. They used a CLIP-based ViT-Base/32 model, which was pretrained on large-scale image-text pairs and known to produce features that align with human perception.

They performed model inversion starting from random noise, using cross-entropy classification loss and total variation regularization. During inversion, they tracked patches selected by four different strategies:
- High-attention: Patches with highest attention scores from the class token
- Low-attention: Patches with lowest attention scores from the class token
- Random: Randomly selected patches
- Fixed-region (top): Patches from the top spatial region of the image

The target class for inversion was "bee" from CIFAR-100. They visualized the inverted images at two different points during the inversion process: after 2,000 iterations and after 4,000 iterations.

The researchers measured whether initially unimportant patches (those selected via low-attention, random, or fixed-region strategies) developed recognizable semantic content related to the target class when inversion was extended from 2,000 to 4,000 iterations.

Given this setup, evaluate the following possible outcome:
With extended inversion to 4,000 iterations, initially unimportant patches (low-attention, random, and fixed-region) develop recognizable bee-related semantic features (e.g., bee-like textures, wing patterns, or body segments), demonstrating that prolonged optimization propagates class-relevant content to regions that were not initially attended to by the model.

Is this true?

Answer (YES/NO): YES